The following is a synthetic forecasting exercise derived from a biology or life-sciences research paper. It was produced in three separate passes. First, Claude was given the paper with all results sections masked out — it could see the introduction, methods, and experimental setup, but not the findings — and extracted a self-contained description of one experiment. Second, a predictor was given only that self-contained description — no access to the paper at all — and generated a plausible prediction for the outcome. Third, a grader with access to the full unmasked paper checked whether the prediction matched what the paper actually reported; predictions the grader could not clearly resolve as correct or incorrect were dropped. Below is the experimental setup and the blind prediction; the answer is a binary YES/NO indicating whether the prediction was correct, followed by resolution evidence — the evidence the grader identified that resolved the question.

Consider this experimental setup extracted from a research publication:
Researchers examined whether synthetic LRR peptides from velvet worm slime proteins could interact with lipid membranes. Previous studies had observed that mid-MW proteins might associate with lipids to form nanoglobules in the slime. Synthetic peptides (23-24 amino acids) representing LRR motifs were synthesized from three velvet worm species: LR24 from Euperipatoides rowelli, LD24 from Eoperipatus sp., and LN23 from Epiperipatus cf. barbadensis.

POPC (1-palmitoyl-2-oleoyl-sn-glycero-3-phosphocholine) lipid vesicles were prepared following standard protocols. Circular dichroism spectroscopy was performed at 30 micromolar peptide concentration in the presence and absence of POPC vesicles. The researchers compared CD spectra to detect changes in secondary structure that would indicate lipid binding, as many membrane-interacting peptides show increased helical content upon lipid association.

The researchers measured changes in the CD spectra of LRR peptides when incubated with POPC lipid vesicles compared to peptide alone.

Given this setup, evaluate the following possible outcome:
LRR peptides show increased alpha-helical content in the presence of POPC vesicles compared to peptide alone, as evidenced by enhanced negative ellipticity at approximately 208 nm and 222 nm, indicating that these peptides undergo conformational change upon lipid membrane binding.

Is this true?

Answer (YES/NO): NO